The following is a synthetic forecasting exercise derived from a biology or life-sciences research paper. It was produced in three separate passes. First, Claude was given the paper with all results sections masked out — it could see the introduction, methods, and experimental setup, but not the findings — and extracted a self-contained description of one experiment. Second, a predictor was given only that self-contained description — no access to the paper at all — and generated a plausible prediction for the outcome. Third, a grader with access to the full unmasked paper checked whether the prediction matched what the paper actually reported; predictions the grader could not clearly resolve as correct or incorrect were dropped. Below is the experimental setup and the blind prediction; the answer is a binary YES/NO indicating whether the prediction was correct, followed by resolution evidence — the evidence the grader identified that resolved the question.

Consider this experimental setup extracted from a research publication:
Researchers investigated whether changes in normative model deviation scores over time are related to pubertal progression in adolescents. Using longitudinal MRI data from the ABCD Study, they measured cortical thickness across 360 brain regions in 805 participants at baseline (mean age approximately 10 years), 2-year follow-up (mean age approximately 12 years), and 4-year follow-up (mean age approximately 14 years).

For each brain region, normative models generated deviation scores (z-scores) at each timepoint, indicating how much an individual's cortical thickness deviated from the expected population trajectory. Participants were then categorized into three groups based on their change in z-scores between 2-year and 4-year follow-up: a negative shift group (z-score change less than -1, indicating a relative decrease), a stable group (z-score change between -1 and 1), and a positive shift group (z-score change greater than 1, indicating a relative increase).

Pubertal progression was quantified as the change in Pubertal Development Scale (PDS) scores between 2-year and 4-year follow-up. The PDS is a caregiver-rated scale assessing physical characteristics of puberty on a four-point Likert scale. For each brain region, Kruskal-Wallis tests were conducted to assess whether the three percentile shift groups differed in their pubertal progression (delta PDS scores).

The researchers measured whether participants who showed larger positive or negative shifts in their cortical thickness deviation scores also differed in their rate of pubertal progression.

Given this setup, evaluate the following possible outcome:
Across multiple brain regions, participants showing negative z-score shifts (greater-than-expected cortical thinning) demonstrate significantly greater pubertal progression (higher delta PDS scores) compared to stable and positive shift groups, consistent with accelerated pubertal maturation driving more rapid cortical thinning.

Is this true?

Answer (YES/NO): NO